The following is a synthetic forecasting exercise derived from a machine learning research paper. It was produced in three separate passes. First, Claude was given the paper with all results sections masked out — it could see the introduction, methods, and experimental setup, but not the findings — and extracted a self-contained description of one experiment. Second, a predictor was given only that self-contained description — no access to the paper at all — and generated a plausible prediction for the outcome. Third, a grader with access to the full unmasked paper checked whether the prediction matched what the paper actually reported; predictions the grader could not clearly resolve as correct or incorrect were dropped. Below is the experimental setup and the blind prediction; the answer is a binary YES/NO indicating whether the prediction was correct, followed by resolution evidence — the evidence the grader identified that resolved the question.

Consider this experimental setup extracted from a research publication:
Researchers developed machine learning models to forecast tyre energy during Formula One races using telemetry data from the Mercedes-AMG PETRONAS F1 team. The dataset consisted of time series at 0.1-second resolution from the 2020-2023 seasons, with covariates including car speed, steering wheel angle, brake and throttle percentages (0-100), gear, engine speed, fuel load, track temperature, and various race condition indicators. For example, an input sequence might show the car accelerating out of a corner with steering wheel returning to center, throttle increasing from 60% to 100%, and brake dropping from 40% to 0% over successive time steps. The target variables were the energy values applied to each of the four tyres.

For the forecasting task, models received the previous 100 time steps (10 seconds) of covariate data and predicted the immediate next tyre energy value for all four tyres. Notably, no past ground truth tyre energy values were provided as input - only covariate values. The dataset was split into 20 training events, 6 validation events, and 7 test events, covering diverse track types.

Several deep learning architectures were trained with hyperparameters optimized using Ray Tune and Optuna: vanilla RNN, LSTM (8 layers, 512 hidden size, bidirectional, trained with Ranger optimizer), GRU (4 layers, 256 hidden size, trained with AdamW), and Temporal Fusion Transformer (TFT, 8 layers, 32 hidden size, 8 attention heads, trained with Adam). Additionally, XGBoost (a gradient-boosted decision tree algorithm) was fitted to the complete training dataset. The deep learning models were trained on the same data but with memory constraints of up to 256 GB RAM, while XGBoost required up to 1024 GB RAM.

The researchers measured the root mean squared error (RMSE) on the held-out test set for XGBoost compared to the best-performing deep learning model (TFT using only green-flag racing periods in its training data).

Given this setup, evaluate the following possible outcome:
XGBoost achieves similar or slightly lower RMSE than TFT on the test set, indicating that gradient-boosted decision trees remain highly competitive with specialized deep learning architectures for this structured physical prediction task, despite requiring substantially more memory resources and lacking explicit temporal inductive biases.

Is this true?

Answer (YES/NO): NO